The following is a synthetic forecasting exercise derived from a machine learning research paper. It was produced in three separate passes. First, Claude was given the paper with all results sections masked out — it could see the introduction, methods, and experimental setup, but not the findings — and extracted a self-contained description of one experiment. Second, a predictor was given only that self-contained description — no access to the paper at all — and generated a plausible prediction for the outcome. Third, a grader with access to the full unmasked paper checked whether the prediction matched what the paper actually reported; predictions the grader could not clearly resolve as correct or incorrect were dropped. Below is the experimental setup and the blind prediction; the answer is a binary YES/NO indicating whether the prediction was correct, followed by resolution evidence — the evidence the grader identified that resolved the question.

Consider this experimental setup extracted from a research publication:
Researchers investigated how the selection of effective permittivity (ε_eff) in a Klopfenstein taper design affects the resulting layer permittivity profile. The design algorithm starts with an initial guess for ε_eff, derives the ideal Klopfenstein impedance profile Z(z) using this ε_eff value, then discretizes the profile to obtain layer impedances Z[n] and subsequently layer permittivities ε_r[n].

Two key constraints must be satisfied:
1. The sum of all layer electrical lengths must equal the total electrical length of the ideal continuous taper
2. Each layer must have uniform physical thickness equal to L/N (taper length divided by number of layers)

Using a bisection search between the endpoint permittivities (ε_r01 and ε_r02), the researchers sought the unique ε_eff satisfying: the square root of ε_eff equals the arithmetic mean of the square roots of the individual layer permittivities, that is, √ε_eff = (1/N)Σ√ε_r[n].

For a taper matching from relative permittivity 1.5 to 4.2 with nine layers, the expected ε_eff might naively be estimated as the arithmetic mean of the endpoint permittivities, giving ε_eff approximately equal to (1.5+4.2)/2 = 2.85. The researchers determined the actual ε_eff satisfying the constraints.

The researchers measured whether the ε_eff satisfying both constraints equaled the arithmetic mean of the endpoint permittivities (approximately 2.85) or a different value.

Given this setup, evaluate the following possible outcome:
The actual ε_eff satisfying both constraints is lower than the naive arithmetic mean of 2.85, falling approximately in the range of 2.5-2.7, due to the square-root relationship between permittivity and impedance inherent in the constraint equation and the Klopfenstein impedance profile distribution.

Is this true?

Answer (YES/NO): YES